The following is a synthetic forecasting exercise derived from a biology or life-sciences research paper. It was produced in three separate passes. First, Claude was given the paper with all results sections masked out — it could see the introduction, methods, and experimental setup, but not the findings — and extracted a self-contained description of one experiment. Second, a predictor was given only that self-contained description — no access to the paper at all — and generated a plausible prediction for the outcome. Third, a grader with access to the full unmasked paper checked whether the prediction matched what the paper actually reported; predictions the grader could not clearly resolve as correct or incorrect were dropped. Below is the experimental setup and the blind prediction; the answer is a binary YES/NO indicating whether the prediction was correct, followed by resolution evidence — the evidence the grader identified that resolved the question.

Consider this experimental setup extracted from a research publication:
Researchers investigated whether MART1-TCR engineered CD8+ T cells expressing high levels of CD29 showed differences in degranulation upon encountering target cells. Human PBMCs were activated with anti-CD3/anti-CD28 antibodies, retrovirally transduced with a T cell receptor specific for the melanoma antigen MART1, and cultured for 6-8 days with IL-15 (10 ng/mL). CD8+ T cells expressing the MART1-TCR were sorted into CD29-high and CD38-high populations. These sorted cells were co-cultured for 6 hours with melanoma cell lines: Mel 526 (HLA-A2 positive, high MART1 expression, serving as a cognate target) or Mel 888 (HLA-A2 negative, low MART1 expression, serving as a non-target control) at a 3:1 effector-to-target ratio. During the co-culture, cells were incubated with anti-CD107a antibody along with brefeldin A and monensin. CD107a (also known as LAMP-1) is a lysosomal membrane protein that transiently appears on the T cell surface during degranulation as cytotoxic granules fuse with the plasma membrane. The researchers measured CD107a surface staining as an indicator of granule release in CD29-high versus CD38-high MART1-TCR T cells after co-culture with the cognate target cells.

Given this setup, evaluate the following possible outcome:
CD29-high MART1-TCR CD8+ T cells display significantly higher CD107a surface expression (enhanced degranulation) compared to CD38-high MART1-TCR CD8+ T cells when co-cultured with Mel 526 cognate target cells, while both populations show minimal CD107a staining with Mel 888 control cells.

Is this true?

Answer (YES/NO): YES